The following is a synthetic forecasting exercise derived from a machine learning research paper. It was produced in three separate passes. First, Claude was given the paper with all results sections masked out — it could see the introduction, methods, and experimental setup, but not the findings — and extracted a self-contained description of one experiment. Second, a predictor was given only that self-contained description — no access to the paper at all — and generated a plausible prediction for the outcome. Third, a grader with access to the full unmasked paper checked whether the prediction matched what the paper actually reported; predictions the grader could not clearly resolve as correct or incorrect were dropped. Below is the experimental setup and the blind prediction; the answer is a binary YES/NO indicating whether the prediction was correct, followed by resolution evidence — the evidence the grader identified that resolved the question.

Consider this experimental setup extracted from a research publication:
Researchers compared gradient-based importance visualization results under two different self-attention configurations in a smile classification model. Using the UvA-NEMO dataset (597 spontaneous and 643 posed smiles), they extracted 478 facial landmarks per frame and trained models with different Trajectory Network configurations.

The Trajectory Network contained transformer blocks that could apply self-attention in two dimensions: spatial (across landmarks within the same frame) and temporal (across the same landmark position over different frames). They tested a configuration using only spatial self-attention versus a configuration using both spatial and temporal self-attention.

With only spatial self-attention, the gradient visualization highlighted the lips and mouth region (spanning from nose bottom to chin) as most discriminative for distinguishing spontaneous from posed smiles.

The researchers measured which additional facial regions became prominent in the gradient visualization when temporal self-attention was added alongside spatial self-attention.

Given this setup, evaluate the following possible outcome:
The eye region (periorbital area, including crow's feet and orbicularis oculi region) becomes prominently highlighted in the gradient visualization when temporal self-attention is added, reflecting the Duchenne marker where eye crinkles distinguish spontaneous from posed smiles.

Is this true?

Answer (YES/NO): YES